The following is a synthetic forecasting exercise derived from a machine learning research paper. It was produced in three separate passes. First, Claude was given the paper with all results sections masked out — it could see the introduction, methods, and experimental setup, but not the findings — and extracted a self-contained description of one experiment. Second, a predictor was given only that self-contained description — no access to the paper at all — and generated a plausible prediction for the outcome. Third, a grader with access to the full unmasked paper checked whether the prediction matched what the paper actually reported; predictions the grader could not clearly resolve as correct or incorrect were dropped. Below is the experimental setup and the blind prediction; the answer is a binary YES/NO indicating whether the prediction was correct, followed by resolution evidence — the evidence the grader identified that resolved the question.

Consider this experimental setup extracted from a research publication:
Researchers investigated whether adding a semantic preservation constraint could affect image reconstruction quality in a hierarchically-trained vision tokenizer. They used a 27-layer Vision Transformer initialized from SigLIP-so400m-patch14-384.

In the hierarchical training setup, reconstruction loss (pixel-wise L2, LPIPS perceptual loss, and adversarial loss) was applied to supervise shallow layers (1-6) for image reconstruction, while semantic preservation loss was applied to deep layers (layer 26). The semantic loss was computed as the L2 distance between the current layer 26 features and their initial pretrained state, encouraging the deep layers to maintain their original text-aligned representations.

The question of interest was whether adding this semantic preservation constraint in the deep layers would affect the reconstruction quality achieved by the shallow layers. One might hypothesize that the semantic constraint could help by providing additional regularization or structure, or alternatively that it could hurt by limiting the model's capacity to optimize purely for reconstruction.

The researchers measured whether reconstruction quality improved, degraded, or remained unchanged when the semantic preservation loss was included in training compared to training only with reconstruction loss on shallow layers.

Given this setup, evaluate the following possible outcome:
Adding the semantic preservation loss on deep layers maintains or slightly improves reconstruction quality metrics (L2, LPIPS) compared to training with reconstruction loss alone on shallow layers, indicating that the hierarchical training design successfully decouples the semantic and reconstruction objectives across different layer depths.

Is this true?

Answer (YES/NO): YES